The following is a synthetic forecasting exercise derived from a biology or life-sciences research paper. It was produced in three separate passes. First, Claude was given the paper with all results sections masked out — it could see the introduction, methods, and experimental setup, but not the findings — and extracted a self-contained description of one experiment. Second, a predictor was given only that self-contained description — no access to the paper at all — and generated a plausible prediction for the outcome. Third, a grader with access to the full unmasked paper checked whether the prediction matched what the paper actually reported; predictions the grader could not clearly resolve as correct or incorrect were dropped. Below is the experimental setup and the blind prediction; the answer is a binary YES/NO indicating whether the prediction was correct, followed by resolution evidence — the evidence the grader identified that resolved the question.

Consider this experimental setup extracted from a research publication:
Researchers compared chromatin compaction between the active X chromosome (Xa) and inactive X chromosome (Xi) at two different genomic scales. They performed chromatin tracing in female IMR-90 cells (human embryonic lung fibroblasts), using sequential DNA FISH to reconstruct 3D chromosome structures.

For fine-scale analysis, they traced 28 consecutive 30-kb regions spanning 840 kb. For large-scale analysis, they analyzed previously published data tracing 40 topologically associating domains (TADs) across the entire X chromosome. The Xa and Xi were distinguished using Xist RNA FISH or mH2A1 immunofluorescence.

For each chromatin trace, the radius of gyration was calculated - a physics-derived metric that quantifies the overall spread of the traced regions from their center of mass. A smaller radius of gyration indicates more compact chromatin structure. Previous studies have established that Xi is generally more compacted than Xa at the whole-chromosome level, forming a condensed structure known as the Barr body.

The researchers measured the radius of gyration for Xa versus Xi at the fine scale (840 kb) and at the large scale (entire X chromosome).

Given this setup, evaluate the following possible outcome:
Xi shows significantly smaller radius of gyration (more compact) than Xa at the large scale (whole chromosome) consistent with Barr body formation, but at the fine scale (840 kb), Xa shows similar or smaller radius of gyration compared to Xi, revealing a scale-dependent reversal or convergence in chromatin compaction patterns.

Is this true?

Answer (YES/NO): YES